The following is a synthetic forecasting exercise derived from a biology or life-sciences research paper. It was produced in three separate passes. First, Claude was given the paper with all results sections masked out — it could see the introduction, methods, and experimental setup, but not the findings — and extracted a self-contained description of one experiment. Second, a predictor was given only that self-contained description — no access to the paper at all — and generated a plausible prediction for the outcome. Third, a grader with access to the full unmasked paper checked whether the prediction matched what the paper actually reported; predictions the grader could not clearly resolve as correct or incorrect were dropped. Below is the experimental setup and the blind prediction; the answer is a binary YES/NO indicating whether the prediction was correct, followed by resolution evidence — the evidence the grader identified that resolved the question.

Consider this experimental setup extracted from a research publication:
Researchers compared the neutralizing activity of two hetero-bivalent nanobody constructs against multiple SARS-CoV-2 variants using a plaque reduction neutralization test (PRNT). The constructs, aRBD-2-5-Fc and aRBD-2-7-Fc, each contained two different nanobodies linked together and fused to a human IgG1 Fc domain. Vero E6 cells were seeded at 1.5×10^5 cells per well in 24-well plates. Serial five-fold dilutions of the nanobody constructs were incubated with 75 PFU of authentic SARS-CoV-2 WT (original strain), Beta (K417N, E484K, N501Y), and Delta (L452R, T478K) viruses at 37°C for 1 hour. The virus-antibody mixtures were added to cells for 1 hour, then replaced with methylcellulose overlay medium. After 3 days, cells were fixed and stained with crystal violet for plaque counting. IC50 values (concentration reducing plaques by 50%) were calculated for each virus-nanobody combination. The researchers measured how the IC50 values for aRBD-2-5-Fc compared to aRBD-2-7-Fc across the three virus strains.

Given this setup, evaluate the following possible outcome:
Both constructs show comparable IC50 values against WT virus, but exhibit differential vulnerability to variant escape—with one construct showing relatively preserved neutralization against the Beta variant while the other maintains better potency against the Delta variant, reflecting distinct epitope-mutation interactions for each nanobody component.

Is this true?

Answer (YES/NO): NO